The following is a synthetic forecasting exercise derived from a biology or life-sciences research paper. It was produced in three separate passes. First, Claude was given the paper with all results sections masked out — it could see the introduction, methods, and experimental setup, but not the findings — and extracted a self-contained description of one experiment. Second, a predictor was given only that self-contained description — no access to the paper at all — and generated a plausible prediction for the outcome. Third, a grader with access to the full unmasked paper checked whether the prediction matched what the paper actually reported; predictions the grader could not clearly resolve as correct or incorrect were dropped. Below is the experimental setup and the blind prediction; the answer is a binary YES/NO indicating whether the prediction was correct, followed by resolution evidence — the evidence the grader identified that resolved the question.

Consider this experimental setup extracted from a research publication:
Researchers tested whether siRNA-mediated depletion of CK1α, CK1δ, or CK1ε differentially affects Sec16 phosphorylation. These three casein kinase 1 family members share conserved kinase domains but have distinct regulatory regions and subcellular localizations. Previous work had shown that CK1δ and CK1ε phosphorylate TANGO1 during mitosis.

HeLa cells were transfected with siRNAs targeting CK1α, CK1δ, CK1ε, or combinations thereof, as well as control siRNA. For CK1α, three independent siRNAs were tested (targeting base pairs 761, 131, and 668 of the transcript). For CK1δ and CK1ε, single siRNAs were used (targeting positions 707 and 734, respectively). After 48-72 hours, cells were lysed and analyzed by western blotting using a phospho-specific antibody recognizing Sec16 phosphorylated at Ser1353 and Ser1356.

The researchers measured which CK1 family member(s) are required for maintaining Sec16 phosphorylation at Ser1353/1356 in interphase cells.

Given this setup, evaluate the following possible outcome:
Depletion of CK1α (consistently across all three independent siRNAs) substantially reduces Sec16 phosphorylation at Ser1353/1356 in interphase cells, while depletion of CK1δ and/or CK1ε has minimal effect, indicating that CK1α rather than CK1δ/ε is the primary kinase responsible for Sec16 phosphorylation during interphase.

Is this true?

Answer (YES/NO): YES